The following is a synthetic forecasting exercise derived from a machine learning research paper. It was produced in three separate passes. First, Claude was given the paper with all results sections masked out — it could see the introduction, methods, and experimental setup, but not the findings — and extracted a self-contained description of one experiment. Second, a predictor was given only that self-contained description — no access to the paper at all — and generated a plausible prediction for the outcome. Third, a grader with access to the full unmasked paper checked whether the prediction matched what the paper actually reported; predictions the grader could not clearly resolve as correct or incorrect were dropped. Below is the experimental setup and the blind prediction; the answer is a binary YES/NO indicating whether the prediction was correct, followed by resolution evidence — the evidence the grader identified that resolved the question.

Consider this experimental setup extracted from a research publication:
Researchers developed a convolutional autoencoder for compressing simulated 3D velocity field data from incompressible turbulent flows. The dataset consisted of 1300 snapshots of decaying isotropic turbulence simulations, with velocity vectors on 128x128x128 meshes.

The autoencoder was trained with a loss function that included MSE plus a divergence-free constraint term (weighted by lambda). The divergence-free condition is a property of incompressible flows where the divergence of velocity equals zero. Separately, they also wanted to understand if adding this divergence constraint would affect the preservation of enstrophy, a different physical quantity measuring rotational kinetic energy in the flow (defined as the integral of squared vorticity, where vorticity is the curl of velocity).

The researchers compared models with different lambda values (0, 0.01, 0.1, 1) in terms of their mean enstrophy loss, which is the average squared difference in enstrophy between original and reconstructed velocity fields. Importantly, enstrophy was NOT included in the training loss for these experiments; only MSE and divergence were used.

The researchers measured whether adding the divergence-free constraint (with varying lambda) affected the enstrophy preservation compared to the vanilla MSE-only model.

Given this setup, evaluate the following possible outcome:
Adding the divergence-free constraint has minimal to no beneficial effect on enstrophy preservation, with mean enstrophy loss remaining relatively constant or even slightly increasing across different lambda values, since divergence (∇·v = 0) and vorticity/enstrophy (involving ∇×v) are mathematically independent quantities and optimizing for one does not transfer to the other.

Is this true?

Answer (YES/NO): YES